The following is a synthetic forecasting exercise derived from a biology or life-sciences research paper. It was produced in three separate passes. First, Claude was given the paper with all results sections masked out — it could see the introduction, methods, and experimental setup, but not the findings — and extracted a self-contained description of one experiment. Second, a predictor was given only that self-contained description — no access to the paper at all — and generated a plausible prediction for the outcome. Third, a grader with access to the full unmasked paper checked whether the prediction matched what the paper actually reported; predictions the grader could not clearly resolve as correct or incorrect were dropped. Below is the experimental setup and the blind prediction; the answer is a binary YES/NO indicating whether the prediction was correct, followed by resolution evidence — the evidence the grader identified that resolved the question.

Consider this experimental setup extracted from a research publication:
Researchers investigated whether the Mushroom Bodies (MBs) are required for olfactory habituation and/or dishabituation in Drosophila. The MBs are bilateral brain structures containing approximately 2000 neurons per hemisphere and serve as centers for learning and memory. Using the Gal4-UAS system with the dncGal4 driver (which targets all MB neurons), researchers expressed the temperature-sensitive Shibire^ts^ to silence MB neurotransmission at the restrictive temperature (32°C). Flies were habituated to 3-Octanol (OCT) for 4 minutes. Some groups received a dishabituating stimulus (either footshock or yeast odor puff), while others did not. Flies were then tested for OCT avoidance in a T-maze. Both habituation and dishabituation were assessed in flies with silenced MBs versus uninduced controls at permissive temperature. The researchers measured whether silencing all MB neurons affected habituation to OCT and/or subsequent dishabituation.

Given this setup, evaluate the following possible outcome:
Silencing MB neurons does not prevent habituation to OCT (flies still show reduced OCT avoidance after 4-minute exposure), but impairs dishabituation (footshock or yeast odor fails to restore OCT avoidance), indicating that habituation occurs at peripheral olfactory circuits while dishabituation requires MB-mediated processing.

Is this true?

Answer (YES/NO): YES